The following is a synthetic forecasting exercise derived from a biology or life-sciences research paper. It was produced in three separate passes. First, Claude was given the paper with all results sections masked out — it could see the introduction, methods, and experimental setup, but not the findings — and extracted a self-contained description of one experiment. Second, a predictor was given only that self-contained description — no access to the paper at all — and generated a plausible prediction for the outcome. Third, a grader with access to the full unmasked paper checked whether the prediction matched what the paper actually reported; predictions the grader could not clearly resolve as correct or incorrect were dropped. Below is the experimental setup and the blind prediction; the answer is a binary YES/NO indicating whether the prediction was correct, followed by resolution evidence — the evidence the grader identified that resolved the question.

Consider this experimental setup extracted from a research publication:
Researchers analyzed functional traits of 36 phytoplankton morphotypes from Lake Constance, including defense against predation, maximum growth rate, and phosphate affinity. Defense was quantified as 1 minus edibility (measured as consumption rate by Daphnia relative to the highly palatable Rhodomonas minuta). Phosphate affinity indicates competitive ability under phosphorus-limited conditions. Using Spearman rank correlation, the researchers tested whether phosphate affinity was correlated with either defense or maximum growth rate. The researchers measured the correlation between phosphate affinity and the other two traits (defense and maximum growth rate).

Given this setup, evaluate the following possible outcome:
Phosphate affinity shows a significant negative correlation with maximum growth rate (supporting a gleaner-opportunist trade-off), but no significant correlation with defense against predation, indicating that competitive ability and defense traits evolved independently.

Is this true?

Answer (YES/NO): NO